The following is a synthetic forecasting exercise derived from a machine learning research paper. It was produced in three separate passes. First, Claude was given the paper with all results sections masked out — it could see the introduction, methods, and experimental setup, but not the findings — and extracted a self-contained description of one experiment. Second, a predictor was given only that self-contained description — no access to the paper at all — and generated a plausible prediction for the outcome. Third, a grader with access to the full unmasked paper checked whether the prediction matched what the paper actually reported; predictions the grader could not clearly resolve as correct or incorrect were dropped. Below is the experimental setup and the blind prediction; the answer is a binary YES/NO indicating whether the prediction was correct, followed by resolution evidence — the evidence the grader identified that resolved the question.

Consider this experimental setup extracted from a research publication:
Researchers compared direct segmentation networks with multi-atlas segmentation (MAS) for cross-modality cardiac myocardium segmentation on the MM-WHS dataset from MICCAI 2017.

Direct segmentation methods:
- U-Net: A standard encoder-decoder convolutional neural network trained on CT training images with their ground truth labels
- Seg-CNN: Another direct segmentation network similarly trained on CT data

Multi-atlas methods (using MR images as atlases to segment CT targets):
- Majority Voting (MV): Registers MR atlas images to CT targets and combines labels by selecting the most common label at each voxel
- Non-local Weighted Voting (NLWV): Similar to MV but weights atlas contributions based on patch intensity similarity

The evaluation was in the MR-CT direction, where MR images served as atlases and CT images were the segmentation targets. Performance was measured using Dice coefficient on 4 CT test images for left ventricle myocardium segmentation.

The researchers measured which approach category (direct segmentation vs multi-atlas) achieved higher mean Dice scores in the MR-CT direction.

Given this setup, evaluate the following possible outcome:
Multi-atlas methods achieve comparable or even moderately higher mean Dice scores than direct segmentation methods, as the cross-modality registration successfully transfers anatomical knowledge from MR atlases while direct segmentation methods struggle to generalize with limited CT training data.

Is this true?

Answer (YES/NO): NO